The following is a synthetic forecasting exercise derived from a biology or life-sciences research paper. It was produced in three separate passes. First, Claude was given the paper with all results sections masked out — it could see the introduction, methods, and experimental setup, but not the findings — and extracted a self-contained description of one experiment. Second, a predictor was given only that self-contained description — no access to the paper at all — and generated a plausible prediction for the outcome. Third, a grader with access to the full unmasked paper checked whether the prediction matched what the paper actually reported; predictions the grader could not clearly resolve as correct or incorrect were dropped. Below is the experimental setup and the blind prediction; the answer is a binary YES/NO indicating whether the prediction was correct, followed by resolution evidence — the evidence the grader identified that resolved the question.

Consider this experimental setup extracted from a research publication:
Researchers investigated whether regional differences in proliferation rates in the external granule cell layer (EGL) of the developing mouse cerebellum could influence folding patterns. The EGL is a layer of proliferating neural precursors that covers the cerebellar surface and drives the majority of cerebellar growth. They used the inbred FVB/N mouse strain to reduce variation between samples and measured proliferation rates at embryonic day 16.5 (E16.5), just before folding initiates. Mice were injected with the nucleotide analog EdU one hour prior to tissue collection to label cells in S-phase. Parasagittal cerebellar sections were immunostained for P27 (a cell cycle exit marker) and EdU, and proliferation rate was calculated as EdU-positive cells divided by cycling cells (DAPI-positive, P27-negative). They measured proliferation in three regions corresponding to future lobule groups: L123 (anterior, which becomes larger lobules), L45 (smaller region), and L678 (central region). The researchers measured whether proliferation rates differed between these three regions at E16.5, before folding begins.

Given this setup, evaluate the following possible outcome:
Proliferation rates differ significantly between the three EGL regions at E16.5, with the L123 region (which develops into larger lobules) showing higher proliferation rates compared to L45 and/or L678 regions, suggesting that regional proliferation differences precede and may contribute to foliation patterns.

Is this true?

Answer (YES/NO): NO